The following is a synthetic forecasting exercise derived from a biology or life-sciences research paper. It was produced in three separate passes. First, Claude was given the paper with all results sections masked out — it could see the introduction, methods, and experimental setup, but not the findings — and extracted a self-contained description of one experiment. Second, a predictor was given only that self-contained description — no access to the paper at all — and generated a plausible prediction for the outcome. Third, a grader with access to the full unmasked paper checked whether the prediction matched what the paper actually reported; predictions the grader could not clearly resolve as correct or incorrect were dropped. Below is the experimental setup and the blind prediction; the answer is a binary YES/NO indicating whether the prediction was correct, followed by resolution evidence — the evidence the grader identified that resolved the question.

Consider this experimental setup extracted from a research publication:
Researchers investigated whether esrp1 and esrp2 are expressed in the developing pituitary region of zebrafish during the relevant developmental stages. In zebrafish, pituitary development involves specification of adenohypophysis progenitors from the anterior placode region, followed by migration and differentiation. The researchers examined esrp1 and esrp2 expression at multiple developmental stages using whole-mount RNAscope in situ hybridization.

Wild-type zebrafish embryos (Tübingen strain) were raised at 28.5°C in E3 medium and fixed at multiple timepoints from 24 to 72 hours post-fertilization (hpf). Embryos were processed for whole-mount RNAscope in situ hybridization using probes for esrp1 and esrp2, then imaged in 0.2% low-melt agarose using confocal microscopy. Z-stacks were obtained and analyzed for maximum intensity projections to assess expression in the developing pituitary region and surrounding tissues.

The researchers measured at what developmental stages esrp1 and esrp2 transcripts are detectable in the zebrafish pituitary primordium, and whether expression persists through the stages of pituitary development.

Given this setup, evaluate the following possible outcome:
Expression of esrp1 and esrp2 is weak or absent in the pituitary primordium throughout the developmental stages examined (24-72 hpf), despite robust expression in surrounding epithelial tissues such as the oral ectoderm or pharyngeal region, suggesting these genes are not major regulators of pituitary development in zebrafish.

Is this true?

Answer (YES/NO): NO